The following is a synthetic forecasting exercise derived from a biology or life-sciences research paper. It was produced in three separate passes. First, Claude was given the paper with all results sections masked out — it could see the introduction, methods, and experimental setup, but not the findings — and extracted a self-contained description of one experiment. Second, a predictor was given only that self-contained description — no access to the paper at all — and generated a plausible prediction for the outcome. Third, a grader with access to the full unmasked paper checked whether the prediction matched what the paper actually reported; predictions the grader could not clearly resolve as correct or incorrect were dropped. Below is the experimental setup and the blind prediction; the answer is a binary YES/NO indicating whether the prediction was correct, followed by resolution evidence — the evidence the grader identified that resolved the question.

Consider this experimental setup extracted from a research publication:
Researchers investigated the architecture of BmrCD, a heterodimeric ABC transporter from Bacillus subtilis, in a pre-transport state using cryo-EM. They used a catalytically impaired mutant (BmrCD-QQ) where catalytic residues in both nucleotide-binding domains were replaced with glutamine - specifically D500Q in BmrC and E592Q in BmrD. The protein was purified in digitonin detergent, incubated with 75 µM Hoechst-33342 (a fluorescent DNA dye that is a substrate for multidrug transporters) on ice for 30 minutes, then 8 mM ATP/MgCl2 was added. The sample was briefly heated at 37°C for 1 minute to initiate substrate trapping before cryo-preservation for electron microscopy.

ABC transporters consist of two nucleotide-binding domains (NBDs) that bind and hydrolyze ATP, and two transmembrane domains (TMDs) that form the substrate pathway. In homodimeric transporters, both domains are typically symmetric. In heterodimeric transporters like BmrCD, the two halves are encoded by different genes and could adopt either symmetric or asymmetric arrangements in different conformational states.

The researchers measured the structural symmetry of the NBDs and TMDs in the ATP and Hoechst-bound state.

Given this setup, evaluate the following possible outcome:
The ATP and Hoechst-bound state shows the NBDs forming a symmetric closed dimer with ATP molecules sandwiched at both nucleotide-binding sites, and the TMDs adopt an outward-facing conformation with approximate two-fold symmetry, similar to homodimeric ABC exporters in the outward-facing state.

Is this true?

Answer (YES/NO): NO